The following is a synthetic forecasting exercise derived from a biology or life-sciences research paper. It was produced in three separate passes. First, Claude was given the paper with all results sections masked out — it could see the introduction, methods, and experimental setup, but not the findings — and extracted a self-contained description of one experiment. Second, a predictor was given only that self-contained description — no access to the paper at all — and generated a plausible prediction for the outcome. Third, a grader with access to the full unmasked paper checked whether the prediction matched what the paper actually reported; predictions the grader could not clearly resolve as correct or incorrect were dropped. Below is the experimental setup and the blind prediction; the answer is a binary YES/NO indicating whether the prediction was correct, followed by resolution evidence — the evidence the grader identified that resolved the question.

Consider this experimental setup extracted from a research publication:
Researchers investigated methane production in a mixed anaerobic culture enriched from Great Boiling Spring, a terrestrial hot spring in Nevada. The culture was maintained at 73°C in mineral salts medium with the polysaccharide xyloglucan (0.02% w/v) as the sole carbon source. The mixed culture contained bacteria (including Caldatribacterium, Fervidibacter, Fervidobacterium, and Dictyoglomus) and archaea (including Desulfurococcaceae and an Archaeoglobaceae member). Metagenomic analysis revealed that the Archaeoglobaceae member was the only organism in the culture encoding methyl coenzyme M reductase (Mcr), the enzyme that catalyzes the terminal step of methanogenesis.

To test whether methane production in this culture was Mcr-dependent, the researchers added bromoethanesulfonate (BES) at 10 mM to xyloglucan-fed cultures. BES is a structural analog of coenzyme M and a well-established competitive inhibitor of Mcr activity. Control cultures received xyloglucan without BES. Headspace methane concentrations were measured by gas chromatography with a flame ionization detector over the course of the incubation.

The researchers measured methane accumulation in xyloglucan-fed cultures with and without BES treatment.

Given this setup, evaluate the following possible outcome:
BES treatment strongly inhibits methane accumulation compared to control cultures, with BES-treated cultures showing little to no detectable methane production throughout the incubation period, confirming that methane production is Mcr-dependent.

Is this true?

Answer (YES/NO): YES